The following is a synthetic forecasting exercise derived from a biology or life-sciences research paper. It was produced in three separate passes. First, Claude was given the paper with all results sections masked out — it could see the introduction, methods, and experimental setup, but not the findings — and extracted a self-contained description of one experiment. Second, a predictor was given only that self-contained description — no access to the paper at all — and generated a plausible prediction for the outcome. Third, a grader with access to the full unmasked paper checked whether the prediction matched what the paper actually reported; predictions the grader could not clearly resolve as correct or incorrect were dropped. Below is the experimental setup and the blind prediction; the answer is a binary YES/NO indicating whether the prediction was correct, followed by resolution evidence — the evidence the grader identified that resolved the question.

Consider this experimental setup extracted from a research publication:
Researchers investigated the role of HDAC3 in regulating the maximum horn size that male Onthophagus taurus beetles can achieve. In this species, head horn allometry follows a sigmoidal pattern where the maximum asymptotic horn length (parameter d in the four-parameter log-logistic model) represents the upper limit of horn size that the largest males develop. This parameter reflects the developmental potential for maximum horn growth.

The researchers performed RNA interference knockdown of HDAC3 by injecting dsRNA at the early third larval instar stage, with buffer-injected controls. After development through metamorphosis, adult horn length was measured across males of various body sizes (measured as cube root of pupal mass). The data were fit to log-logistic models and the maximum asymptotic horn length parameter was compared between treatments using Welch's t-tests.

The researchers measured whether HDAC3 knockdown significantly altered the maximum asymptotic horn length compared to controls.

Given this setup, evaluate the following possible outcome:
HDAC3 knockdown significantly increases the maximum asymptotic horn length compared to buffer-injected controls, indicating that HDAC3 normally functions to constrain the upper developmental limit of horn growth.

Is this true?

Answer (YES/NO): NO